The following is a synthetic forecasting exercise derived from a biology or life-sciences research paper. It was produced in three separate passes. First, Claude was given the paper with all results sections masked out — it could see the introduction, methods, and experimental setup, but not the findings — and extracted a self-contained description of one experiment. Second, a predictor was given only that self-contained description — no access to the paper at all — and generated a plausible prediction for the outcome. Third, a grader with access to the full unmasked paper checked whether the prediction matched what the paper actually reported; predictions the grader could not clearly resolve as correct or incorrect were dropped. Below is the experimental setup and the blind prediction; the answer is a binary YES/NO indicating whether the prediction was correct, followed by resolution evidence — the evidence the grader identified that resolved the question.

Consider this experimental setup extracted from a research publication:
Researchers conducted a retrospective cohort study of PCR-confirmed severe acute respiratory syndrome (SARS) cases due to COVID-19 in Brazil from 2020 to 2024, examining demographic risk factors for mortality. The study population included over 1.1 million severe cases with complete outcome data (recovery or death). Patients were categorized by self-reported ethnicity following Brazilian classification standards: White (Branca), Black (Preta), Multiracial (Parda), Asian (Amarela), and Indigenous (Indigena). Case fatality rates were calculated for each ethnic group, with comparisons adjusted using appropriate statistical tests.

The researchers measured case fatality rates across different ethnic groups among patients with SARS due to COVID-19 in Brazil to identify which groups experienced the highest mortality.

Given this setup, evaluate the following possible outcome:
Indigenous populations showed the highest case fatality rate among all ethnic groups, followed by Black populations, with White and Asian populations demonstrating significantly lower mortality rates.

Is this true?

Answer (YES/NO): NO